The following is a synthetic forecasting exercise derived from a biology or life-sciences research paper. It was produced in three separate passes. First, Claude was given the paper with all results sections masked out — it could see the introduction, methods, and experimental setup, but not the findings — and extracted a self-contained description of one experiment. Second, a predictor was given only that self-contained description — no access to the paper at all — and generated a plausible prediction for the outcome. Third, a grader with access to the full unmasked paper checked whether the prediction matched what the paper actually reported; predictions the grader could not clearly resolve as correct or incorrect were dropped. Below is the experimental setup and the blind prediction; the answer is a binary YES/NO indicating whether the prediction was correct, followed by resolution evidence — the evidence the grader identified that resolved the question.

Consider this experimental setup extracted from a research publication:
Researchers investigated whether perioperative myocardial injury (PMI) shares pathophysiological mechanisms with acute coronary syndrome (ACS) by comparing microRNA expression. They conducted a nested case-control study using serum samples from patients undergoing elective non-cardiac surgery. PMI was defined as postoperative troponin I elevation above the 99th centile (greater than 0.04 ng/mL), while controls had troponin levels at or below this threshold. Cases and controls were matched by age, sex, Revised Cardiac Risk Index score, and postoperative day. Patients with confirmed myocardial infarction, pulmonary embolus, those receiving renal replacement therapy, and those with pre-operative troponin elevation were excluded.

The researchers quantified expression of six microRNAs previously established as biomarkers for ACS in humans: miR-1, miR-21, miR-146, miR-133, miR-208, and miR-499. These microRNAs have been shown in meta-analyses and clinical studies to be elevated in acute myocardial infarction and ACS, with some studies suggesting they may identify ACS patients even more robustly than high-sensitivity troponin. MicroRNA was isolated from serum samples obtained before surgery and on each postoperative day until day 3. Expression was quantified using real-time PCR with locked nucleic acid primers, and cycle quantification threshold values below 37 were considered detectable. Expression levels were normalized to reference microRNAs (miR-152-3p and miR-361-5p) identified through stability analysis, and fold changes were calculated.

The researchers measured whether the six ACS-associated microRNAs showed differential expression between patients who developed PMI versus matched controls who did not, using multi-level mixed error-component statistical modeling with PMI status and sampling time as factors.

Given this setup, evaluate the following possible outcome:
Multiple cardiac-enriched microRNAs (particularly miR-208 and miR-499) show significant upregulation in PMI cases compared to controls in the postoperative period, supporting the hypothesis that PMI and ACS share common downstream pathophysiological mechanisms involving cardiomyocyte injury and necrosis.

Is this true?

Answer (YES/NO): NO